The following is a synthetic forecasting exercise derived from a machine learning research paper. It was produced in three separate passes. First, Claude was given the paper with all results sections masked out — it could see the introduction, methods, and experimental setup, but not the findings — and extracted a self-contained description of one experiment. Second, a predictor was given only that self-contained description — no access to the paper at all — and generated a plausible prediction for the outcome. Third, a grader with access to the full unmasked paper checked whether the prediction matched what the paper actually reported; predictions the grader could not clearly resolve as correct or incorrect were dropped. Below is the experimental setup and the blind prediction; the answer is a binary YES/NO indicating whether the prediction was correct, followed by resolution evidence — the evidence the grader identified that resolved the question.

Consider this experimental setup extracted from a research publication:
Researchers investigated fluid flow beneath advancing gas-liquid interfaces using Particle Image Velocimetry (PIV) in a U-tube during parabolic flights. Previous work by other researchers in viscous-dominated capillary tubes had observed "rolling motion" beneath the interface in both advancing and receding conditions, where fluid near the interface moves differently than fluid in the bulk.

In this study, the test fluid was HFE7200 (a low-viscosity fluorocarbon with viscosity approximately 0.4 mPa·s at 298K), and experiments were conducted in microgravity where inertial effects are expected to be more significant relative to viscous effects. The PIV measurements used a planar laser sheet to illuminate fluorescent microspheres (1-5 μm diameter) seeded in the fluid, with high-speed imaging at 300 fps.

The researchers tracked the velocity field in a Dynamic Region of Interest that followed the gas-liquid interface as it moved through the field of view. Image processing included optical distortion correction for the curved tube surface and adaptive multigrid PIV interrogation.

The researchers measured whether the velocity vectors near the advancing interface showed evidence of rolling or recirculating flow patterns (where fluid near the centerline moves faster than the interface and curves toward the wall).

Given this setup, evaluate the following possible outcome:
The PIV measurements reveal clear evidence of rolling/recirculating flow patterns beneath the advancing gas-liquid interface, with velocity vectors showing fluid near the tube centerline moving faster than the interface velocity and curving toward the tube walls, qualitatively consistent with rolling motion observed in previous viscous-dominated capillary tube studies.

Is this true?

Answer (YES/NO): NO